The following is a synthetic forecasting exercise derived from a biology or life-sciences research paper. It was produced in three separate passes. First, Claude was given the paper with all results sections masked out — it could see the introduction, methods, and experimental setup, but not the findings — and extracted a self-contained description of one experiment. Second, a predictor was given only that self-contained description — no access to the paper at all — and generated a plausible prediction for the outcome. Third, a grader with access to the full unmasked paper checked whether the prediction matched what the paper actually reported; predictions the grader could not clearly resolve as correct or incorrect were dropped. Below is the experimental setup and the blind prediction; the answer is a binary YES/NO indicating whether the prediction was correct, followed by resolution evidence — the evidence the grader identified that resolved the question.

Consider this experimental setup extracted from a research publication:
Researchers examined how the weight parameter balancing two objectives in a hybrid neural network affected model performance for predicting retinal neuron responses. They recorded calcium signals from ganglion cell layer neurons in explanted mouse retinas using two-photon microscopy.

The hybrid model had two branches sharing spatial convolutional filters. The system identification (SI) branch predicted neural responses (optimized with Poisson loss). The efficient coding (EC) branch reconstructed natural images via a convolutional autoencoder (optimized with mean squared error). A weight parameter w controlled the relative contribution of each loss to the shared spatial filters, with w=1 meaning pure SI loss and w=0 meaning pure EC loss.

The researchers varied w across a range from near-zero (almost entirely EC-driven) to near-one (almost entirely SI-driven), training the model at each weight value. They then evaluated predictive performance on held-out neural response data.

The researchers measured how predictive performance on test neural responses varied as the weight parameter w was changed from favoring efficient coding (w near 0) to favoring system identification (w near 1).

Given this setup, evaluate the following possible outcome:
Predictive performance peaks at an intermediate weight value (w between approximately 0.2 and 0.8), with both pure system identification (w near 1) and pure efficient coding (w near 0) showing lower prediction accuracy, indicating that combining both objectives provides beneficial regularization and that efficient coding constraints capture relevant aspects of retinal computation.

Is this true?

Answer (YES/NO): YES